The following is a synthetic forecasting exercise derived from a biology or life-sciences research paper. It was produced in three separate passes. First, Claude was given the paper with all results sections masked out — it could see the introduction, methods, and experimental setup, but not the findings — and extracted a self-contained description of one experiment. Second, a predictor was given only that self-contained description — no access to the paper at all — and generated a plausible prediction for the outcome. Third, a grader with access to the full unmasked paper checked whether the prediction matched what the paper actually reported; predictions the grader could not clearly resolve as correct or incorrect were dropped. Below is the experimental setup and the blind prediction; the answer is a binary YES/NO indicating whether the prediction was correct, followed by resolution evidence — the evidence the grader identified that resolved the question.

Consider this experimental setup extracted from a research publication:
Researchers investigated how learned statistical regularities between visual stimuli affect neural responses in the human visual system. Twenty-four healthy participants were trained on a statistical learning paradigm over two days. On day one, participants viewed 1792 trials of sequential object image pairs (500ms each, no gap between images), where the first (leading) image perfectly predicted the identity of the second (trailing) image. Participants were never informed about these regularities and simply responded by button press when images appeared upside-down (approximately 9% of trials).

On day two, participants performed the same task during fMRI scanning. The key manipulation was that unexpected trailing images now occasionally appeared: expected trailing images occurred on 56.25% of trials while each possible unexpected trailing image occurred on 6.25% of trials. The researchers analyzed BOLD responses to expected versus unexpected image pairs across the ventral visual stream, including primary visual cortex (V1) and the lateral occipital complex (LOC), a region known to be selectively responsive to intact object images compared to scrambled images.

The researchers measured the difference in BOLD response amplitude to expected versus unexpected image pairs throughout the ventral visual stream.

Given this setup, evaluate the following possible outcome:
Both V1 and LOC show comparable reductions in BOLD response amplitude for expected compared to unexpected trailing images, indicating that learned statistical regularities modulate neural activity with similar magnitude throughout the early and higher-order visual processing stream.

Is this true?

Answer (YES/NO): NO